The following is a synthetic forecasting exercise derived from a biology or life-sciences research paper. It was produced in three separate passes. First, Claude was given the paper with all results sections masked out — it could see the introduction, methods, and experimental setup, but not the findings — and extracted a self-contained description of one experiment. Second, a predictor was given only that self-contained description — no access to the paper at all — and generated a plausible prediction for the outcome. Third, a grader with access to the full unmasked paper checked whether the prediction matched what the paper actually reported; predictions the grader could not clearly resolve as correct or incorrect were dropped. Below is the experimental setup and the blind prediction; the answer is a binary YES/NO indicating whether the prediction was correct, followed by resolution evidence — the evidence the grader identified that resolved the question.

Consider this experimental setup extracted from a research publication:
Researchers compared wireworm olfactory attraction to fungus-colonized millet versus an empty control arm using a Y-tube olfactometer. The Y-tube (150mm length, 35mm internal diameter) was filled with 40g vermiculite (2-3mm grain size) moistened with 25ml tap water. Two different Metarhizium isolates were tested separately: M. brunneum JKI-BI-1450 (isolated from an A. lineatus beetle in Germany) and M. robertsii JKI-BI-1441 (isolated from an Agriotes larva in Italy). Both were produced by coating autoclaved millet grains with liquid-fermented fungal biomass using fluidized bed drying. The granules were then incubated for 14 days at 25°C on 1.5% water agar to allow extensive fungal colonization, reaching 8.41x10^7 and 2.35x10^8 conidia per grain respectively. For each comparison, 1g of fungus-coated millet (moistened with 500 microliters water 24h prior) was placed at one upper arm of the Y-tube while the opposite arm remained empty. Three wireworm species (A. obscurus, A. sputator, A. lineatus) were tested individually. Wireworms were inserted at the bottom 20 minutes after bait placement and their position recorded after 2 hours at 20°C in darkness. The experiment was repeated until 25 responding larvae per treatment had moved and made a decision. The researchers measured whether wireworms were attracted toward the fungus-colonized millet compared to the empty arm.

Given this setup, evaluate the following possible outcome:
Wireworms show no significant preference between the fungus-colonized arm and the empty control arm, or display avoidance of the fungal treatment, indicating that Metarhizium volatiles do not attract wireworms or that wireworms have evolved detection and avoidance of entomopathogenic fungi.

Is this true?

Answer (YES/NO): NO